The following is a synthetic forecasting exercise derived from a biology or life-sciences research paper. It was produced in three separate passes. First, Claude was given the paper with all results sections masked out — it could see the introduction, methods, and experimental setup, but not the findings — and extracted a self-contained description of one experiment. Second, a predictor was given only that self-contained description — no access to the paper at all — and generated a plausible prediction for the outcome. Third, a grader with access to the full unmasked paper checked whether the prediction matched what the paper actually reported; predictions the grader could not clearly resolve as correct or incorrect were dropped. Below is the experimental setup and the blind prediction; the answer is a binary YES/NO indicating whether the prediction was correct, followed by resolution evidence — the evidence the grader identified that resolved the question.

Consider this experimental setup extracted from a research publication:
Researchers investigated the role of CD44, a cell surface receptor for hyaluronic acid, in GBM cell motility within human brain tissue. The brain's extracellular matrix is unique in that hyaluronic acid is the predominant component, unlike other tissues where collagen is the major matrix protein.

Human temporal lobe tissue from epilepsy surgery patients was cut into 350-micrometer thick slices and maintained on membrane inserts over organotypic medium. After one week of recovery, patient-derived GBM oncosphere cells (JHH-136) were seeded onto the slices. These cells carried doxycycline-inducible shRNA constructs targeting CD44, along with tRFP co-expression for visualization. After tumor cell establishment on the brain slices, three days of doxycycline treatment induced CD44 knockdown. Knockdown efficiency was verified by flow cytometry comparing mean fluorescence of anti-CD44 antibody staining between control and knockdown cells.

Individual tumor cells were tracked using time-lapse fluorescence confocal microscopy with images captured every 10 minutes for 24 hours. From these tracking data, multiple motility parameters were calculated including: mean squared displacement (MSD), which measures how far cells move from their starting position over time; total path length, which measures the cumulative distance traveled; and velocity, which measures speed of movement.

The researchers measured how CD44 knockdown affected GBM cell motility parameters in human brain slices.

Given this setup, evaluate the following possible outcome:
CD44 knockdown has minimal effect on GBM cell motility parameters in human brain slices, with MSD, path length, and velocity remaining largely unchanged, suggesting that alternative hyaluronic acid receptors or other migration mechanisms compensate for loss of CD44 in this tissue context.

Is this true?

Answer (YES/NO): NO